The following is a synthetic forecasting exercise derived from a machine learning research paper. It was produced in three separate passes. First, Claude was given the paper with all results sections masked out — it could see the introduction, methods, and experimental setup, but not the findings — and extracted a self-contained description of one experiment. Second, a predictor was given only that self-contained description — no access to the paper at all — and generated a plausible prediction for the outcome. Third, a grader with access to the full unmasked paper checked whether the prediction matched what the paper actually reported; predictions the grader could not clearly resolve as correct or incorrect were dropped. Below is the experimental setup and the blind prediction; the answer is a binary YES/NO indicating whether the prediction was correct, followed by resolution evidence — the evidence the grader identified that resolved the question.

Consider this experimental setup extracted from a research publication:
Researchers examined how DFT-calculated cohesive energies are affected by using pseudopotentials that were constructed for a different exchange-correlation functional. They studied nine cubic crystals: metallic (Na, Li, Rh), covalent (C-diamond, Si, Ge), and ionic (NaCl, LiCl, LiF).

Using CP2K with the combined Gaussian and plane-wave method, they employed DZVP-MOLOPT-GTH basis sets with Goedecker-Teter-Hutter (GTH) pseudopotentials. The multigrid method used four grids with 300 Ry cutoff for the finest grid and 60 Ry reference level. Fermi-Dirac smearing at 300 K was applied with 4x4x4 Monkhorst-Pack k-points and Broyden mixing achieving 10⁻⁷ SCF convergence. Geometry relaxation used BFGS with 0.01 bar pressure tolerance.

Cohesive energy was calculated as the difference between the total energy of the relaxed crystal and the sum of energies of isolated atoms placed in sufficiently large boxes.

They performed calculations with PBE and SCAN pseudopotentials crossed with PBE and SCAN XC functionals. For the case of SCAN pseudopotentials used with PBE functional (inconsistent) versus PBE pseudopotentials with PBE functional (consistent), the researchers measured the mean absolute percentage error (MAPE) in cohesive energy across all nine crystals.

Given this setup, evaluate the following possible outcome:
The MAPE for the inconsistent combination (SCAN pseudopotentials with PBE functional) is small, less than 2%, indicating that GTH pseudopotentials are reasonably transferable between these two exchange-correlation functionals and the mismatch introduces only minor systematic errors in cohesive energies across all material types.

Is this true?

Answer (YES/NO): NO